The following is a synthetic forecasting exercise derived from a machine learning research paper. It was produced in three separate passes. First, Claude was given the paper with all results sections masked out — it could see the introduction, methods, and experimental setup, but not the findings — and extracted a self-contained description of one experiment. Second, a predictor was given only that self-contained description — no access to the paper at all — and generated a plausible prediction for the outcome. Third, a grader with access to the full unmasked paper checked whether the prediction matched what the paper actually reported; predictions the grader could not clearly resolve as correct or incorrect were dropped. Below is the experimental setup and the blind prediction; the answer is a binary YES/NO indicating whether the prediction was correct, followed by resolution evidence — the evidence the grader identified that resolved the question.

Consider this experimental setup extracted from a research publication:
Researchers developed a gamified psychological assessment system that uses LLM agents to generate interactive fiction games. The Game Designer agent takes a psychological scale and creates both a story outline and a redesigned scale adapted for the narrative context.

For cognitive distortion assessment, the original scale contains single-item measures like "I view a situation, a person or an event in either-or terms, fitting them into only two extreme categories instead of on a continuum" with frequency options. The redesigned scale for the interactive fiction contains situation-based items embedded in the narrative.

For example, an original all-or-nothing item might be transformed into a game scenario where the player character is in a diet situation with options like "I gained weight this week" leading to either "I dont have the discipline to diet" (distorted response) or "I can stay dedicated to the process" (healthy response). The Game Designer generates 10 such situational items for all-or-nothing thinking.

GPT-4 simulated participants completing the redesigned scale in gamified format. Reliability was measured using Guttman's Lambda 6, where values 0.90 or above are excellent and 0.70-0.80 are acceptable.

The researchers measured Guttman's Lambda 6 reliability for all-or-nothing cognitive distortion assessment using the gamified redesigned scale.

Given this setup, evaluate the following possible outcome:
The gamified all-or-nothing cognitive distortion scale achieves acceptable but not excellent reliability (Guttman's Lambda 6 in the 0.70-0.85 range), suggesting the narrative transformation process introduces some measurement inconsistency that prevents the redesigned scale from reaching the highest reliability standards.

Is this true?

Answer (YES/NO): NO